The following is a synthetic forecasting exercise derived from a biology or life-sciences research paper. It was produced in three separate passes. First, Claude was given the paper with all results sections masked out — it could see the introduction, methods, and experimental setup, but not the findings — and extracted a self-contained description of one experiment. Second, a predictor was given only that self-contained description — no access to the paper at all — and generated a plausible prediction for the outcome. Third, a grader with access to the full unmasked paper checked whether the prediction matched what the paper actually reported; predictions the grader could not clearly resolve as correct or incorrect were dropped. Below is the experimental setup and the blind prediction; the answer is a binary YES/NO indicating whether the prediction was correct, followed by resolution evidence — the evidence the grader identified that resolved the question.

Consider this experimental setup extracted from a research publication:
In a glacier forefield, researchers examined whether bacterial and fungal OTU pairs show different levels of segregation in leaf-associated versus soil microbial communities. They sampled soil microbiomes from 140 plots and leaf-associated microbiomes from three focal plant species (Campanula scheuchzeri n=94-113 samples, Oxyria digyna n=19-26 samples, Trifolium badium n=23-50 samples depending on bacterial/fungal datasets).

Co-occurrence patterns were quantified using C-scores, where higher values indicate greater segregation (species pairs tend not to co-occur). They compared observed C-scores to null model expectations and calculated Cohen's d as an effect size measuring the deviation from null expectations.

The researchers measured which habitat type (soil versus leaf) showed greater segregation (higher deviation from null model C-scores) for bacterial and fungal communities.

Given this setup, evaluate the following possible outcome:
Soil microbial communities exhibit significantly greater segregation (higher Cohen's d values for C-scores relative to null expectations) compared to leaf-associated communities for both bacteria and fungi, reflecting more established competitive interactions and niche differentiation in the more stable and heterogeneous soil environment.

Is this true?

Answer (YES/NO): YES